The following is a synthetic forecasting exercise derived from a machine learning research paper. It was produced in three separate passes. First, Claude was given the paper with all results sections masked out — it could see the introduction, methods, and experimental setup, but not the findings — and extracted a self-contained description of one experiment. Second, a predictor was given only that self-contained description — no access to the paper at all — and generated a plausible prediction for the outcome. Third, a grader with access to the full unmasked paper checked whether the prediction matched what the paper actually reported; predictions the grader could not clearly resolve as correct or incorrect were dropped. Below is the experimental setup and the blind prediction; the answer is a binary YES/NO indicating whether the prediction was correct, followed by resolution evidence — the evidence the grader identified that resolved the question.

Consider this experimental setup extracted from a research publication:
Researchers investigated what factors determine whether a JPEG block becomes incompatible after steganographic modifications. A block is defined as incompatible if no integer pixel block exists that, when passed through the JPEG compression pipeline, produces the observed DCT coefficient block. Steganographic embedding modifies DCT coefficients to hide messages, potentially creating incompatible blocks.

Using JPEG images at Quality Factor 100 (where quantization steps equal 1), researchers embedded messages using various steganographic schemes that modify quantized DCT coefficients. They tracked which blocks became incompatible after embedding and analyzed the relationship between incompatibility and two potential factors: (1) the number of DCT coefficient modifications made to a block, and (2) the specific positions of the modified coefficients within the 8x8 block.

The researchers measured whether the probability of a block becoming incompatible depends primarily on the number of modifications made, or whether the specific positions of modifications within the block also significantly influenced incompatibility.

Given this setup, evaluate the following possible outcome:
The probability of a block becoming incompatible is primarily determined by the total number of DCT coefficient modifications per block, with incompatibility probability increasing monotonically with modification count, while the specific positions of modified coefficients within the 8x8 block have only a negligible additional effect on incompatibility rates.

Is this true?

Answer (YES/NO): YES